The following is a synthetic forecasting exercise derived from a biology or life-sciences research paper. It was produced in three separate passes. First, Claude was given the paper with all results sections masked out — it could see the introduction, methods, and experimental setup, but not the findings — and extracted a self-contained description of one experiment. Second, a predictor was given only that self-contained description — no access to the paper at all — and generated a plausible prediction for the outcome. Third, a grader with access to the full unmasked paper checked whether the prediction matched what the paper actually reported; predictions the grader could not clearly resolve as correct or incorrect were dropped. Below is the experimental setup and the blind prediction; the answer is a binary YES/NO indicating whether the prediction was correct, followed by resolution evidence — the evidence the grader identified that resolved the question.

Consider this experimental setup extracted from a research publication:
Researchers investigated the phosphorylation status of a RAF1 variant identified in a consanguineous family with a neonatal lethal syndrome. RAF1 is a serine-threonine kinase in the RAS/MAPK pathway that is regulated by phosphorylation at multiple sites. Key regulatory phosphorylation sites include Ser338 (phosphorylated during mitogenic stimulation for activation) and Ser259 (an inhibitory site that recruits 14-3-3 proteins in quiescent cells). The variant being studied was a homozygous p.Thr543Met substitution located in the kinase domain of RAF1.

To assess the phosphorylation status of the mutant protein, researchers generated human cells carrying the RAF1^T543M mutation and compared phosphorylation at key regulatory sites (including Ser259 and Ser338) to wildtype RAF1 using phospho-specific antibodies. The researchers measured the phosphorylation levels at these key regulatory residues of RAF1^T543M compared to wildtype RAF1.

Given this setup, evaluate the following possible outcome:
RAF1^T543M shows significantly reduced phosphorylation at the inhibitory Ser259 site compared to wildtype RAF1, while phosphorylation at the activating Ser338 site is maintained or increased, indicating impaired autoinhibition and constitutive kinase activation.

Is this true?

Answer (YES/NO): NO